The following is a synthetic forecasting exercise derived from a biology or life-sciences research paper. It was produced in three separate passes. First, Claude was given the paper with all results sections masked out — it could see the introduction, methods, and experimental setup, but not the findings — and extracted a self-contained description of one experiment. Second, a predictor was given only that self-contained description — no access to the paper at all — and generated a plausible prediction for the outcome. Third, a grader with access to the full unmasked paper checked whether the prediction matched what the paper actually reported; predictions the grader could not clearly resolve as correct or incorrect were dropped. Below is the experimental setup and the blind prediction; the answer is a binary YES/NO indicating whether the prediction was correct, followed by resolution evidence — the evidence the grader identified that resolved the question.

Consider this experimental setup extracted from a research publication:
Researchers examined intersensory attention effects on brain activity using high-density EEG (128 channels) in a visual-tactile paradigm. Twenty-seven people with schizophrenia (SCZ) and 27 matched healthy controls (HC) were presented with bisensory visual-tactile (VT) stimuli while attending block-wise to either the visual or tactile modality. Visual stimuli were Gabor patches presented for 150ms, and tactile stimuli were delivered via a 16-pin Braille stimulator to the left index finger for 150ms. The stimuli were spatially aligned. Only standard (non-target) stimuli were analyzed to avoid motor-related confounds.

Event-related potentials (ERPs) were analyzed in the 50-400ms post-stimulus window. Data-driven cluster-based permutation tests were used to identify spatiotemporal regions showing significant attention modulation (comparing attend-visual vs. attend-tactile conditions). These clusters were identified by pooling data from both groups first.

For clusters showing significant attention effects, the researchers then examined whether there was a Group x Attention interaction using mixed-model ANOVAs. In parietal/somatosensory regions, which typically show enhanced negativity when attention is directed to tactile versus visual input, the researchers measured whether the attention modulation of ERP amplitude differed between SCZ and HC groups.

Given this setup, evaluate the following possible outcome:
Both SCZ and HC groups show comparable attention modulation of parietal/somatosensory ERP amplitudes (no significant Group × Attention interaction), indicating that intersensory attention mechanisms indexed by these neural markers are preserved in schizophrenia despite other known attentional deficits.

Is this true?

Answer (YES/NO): YES